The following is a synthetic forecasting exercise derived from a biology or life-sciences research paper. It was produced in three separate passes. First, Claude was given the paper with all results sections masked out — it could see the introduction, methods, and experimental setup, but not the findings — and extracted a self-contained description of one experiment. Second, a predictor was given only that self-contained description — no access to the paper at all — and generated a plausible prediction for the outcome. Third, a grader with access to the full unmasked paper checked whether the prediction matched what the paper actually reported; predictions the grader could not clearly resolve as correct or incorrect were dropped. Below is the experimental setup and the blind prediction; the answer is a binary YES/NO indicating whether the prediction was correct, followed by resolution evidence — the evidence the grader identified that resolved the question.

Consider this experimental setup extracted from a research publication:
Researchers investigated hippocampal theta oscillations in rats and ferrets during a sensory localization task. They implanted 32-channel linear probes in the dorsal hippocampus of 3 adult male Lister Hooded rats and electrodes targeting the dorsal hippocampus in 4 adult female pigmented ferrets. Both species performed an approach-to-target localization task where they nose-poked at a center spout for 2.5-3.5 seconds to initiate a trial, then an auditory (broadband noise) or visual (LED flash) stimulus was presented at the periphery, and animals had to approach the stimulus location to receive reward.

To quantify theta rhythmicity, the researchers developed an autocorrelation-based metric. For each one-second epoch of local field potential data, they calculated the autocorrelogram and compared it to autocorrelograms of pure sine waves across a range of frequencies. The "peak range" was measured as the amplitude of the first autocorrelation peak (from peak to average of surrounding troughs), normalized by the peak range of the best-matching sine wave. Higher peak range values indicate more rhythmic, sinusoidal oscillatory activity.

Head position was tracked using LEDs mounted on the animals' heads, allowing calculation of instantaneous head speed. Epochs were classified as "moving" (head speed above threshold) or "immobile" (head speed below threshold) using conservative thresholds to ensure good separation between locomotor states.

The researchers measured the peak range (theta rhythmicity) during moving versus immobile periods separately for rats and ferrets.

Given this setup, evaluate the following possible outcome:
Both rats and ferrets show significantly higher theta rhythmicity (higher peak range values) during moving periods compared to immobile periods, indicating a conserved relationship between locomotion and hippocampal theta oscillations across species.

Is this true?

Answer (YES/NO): NO